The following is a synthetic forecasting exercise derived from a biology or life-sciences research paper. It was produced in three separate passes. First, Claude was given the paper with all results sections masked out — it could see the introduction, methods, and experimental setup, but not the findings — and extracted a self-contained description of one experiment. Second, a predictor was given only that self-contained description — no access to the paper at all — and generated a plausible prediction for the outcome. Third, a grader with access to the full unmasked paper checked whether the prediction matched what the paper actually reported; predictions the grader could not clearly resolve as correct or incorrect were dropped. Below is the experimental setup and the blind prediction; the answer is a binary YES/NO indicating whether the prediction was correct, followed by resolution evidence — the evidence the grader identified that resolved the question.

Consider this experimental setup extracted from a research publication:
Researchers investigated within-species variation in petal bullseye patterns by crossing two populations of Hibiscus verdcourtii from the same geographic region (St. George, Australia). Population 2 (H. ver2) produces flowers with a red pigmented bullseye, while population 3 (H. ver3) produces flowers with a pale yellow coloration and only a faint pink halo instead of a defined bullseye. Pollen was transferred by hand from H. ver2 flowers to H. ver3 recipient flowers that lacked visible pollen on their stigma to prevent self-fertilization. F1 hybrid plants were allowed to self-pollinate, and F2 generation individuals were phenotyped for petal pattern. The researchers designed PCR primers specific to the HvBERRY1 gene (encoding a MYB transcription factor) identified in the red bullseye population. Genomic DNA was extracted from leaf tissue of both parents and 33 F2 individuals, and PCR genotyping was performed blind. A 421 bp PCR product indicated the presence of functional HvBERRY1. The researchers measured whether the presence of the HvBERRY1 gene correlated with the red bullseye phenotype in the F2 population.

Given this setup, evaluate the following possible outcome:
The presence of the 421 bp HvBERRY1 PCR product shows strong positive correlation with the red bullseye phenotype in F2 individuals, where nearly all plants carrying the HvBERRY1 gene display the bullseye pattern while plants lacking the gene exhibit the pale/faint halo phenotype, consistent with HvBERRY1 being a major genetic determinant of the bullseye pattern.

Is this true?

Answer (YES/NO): YES